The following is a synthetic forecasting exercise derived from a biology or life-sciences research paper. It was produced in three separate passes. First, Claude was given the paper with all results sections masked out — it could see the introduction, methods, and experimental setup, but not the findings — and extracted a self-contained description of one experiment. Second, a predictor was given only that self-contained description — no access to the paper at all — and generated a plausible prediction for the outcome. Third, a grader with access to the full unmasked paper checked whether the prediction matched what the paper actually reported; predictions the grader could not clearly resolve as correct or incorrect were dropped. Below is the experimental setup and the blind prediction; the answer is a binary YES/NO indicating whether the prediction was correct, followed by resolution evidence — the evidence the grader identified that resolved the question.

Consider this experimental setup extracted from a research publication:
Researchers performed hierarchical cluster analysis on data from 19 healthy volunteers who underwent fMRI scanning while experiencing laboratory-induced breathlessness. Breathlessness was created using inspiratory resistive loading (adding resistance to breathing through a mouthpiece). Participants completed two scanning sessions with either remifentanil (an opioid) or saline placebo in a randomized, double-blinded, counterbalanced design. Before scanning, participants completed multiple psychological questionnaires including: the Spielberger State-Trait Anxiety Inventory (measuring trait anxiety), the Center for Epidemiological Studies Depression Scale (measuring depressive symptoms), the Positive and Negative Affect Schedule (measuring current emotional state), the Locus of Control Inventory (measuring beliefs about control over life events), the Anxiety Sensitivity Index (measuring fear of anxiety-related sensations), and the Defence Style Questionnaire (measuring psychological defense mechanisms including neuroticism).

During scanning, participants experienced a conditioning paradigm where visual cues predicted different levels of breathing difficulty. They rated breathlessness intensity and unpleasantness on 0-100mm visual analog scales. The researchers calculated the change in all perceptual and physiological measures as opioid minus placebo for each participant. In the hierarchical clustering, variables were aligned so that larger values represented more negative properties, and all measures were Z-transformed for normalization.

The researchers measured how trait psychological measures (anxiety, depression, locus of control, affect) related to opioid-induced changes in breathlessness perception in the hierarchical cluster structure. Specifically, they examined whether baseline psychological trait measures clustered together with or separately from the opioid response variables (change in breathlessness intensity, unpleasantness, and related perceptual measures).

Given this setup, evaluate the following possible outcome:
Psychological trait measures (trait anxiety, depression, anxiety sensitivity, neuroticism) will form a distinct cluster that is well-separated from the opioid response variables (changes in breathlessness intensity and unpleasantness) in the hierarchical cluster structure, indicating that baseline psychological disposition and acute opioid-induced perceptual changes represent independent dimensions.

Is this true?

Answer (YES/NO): NO